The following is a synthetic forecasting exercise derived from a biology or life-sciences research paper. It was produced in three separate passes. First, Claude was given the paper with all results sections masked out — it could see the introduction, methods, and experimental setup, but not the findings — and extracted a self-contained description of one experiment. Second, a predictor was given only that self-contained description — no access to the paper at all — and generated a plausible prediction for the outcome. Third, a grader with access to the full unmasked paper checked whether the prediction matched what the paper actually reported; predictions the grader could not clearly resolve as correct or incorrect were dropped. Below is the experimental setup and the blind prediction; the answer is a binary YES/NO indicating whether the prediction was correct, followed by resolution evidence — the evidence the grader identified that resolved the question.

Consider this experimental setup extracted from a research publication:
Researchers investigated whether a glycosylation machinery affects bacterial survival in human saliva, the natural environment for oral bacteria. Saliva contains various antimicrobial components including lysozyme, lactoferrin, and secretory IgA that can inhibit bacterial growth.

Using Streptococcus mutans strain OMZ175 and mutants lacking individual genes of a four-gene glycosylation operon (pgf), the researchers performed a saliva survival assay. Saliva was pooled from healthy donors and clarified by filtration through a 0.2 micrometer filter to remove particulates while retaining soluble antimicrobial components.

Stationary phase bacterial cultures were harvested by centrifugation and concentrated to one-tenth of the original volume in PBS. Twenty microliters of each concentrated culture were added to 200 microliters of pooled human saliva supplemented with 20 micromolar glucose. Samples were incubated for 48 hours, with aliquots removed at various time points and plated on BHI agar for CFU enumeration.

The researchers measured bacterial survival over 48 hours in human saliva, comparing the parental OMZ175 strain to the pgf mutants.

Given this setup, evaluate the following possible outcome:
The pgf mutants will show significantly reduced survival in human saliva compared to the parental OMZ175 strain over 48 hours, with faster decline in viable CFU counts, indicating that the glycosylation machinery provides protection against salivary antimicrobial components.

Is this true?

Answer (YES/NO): NO